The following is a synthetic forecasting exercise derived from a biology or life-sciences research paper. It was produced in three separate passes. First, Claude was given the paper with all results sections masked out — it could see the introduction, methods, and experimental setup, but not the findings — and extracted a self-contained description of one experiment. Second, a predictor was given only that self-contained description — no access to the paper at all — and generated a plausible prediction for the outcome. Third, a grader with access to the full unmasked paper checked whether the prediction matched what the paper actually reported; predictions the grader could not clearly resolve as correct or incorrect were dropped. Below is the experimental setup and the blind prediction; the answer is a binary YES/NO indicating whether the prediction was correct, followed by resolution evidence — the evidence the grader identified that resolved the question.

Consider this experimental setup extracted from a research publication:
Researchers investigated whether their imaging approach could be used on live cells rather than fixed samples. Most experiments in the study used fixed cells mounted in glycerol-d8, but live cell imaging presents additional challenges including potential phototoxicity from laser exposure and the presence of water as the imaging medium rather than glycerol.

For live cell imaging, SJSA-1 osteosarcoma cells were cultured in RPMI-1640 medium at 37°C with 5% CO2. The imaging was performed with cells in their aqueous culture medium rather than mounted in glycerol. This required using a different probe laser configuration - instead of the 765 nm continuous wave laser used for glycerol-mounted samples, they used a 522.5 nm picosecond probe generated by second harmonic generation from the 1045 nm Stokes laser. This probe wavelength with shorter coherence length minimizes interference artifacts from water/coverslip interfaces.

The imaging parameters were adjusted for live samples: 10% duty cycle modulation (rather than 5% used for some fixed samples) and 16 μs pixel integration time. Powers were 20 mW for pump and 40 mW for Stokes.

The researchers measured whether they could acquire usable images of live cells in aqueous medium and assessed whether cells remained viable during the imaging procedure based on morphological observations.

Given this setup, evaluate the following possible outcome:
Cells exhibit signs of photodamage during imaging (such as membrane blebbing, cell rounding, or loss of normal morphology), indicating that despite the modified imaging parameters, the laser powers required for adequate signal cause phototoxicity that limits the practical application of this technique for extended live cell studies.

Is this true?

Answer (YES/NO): NO